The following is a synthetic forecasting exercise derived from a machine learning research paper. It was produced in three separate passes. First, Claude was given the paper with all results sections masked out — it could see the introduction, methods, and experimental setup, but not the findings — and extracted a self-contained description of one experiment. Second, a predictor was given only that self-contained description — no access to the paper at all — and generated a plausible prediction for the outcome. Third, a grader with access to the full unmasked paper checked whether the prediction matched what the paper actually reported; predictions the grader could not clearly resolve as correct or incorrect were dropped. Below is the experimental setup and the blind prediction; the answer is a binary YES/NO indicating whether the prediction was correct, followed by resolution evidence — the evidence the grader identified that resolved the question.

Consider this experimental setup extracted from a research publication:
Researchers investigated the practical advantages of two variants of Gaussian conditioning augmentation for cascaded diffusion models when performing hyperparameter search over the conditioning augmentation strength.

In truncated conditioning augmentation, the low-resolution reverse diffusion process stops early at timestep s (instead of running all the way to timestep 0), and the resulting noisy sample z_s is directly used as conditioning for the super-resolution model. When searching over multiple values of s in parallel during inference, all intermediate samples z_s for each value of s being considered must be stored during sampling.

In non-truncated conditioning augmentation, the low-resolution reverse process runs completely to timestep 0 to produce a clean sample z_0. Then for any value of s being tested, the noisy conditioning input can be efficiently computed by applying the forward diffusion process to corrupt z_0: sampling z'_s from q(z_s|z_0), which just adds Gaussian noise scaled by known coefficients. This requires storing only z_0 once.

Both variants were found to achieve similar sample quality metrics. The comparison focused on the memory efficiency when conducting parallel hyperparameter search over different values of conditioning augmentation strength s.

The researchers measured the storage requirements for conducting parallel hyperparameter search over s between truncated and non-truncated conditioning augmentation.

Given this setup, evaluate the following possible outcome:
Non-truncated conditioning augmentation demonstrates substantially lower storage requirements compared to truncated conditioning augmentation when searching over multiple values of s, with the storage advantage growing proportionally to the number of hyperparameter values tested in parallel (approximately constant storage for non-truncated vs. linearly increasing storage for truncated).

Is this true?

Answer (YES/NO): YES